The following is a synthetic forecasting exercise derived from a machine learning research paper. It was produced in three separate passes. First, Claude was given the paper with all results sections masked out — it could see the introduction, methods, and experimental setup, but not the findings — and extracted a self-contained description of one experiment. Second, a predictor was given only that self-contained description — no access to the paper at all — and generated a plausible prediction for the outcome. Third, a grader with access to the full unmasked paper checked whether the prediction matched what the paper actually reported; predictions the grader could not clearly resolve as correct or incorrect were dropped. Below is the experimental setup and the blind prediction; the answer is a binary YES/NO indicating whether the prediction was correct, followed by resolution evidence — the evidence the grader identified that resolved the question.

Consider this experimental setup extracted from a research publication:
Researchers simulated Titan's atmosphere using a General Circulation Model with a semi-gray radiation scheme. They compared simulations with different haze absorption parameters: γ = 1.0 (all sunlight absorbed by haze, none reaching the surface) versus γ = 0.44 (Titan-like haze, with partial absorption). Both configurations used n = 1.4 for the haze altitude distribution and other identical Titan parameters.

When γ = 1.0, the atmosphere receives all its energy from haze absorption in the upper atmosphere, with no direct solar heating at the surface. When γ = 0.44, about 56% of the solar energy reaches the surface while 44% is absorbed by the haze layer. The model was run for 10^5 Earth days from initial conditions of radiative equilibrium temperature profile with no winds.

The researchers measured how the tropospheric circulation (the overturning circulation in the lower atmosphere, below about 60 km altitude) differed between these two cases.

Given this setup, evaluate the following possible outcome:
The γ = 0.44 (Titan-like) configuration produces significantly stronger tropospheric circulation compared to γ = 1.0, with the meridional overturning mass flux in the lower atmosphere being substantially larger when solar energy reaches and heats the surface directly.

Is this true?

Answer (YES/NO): YES